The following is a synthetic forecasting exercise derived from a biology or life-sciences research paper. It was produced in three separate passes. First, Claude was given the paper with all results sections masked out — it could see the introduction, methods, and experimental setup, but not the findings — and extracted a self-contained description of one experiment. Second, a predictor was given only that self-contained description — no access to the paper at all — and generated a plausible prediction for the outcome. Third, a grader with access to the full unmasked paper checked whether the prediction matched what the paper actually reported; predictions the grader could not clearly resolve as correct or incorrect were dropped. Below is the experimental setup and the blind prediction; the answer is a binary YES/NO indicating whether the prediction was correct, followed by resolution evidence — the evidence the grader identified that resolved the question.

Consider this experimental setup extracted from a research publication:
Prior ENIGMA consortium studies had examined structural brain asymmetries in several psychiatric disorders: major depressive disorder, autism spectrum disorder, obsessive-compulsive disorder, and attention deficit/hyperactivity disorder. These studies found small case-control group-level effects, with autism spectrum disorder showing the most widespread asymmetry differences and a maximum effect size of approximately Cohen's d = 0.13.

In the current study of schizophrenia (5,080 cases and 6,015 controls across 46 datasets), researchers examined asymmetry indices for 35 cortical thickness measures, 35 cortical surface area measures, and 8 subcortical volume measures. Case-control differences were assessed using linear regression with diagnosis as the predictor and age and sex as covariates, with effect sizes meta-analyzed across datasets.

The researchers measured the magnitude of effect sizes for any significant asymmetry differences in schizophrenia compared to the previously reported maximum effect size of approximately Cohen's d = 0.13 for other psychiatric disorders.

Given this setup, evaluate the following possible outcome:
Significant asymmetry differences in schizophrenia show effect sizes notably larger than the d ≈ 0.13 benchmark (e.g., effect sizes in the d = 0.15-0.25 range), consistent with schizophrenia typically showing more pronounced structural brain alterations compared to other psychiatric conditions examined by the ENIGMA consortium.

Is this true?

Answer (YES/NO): NO